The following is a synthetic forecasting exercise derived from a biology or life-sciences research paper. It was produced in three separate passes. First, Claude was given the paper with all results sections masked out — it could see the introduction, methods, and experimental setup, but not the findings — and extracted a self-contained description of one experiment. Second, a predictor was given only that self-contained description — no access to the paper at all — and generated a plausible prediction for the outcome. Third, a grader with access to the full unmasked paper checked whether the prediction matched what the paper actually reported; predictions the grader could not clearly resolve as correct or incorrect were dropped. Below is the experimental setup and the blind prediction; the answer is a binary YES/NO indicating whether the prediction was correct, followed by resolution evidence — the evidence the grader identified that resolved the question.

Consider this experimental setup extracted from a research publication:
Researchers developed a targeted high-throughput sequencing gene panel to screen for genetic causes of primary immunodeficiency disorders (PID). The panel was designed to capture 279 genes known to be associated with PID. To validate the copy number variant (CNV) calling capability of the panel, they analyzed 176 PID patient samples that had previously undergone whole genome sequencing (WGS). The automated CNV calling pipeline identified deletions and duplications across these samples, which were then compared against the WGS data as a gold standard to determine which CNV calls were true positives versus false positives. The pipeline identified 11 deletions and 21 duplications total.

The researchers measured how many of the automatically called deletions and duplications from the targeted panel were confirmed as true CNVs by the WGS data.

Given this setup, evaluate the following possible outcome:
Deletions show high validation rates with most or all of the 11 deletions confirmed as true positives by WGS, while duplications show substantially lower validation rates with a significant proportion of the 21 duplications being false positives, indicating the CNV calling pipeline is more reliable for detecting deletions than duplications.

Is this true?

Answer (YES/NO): YES